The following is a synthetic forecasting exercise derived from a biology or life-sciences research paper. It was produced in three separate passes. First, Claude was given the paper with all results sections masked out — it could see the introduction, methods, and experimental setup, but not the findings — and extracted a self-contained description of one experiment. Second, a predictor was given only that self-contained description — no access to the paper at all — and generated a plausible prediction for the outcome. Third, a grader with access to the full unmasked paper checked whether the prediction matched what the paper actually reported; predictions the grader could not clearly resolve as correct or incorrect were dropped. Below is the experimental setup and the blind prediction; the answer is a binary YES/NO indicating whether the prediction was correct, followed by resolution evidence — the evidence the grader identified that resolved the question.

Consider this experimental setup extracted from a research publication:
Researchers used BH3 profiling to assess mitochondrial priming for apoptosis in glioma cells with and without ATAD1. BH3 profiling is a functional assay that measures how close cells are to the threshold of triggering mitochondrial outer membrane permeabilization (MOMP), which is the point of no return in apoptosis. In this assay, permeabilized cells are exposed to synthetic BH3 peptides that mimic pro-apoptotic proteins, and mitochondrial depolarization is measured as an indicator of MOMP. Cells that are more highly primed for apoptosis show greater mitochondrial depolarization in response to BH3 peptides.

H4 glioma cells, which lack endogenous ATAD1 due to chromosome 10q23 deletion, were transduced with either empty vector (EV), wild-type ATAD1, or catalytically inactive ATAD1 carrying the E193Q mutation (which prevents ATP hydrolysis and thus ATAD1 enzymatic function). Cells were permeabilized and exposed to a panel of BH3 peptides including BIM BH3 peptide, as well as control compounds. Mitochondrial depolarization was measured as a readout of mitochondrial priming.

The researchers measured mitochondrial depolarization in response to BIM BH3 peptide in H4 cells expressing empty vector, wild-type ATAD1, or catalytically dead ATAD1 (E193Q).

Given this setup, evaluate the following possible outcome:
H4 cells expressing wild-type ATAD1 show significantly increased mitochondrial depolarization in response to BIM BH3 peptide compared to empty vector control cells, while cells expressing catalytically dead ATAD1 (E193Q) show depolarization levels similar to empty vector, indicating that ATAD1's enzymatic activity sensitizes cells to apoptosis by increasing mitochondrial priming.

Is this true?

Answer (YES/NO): NO